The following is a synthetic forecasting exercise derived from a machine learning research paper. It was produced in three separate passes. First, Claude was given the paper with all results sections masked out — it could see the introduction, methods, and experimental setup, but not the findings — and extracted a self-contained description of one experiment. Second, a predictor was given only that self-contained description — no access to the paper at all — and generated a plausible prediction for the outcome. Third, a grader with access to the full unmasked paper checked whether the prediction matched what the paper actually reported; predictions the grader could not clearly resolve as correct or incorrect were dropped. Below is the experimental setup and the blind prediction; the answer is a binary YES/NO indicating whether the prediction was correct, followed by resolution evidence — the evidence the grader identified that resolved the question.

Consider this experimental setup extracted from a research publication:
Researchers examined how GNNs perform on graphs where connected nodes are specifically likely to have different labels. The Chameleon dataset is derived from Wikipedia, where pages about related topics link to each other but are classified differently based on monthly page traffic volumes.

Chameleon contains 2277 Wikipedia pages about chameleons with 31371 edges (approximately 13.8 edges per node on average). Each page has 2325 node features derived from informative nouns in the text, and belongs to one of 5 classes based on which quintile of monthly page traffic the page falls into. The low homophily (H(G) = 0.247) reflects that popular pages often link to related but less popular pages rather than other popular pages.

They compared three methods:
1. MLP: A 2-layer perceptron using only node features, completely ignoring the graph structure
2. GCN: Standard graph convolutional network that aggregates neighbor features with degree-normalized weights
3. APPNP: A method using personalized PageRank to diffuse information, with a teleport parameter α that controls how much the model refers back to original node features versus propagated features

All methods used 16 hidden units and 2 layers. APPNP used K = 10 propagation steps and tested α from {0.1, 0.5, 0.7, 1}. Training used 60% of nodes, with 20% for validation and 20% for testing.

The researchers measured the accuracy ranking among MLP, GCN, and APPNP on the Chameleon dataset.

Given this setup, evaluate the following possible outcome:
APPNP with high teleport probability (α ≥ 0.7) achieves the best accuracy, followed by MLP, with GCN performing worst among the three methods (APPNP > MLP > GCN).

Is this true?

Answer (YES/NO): NO